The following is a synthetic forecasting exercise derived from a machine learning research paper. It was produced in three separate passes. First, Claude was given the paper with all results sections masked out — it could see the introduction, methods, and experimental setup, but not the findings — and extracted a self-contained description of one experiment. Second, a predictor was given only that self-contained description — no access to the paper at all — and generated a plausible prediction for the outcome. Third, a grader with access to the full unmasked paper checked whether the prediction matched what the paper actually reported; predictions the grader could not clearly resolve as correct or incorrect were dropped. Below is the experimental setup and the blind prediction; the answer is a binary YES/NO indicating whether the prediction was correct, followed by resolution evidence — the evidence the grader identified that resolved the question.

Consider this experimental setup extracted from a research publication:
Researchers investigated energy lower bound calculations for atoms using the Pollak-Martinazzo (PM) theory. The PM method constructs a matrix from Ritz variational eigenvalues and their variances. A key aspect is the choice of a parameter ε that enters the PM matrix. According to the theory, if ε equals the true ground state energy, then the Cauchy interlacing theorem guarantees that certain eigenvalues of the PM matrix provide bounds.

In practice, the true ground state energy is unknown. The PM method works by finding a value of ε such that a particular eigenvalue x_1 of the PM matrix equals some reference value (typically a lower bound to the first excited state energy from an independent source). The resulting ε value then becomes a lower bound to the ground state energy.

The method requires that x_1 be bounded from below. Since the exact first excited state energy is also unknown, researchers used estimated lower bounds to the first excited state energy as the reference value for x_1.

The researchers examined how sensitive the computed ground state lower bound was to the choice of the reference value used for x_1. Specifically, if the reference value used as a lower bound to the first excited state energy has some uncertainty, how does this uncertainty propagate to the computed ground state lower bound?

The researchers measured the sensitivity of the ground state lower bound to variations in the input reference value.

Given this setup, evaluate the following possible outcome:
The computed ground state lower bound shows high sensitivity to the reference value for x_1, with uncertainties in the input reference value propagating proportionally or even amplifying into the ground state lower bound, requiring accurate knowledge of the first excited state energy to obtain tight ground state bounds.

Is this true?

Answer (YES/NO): YES